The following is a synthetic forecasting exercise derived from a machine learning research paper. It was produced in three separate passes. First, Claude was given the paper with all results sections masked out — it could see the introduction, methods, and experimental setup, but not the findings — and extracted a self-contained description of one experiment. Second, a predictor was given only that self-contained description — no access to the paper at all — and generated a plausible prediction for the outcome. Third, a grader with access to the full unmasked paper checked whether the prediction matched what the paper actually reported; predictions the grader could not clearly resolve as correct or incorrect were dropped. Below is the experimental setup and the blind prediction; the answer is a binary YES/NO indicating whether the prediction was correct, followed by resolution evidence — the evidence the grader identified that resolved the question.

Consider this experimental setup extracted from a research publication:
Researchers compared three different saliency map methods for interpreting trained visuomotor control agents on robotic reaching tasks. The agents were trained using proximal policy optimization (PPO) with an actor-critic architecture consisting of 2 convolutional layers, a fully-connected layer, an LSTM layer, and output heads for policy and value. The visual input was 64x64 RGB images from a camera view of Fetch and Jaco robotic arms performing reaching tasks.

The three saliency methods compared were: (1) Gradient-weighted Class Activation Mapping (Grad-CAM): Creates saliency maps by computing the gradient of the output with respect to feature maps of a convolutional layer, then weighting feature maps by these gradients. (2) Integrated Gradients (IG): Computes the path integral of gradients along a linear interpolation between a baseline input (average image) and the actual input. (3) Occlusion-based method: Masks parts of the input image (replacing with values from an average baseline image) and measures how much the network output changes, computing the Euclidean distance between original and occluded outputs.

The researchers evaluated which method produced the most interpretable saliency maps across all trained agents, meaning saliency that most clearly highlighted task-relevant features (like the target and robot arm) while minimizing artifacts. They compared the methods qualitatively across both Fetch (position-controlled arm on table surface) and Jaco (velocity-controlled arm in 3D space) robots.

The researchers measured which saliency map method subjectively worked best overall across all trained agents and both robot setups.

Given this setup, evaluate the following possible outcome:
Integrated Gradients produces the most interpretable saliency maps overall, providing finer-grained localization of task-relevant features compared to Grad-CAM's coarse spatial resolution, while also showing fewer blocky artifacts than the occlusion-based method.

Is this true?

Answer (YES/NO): NO